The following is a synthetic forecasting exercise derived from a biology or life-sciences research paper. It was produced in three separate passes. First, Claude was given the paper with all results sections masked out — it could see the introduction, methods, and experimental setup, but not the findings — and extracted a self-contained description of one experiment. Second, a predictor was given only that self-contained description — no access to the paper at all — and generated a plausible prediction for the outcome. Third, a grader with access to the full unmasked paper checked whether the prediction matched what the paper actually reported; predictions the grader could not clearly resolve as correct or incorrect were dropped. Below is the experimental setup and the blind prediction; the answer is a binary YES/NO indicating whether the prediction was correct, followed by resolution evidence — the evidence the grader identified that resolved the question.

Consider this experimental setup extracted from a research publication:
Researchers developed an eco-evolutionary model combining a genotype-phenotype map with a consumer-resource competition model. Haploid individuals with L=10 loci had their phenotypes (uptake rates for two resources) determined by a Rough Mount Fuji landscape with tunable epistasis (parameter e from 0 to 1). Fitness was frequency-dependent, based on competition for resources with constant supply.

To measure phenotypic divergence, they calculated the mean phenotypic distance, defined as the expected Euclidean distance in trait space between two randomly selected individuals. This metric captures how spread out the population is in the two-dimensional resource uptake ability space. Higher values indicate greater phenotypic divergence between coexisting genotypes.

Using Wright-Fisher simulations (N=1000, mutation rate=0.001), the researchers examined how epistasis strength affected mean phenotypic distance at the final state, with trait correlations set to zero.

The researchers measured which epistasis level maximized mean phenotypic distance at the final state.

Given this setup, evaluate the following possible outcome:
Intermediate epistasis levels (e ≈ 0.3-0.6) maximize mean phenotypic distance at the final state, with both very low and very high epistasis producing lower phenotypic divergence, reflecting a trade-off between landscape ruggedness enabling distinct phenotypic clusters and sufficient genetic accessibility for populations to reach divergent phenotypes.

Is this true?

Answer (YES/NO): NO